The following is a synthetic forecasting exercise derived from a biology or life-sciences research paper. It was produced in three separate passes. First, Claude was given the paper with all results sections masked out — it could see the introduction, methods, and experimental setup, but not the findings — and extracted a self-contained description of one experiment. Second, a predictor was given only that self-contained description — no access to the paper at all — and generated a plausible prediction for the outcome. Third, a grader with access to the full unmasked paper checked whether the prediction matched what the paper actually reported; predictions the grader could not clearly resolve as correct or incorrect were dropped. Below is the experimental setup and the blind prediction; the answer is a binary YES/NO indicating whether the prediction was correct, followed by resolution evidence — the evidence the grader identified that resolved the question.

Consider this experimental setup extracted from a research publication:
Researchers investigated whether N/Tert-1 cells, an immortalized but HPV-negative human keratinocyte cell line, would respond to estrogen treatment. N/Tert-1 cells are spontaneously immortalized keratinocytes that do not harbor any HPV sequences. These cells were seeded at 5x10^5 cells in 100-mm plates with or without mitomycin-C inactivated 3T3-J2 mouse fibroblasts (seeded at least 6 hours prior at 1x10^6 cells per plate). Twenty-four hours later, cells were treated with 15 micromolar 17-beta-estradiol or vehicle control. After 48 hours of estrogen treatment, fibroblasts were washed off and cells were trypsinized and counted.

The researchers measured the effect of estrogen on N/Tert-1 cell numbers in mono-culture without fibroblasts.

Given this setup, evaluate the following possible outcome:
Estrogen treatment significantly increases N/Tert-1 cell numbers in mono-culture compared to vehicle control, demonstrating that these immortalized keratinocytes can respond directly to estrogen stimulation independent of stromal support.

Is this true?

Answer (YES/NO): NO